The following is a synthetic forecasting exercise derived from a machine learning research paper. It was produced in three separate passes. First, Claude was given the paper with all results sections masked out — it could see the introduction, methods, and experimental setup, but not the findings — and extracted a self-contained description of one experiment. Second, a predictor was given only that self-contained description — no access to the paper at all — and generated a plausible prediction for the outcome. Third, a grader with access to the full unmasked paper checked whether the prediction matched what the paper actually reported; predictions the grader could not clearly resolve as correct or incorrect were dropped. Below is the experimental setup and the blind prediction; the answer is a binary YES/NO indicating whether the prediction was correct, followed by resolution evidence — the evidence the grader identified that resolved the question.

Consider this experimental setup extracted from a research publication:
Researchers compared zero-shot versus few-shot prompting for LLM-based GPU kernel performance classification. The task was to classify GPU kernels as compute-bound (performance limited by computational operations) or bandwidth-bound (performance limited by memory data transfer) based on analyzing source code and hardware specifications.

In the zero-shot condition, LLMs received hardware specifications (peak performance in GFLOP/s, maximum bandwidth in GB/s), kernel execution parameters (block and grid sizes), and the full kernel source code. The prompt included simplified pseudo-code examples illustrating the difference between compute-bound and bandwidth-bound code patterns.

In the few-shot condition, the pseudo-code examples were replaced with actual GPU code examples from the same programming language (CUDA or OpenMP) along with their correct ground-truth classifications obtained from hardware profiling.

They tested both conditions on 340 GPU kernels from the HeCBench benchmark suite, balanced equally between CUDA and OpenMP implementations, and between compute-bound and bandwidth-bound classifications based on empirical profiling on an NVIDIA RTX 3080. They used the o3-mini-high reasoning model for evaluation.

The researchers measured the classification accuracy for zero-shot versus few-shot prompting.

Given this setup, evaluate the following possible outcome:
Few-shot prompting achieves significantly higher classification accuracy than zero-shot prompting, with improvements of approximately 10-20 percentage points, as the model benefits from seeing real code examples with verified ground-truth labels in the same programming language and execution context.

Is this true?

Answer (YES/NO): NO